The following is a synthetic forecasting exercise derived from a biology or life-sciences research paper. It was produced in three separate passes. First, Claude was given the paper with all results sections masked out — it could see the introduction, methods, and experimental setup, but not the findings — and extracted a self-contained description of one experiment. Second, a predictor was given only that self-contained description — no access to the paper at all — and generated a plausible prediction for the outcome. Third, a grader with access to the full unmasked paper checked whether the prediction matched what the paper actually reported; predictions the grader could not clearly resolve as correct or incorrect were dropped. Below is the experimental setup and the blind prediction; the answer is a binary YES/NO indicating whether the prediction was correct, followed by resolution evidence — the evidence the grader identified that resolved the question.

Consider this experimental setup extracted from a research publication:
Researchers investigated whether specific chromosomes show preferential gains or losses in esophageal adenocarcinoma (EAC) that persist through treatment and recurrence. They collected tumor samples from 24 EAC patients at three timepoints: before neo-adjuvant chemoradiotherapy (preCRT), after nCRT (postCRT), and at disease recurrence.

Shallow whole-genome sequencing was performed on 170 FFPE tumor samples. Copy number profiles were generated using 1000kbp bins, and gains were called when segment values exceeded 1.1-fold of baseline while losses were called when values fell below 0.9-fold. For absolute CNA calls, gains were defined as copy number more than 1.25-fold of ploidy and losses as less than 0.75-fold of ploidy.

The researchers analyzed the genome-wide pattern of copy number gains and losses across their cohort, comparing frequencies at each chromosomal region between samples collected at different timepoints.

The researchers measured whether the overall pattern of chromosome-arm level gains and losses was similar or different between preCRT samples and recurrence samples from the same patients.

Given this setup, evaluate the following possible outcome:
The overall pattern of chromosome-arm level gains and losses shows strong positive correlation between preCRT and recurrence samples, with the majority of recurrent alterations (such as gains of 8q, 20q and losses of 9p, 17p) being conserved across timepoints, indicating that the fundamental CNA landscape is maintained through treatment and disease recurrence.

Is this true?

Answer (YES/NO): NO